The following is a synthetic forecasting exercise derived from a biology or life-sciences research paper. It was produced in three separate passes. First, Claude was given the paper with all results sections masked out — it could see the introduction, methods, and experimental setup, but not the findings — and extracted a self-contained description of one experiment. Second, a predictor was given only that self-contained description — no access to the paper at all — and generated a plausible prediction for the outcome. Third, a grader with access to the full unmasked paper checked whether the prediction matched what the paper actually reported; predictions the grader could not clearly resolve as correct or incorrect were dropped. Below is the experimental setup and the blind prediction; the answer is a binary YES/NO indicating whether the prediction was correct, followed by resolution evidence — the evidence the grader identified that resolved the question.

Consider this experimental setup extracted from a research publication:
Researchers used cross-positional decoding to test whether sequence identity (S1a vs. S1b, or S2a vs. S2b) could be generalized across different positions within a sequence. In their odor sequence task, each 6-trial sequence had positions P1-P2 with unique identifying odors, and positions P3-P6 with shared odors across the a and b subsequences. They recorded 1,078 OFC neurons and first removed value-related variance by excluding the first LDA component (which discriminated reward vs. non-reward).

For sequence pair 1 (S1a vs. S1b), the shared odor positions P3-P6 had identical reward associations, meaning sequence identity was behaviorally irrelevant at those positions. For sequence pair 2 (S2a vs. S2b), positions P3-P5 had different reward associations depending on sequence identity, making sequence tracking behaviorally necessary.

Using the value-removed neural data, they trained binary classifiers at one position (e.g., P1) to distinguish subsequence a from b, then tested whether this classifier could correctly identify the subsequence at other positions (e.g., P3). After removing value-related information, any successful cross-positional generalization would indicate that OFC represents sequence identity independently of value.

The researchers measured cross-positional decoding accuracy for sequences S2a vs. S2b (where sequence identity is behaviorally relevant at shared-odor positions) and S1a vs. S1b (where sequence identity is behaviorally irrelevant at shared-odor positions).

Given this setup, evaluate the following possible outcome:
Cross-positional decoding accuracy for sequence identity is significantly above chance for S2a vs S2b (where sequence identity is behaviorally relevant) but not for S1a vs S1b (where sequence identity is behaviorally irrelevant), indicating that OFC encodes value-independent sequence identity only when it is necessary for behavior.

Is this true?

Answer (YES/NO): YES